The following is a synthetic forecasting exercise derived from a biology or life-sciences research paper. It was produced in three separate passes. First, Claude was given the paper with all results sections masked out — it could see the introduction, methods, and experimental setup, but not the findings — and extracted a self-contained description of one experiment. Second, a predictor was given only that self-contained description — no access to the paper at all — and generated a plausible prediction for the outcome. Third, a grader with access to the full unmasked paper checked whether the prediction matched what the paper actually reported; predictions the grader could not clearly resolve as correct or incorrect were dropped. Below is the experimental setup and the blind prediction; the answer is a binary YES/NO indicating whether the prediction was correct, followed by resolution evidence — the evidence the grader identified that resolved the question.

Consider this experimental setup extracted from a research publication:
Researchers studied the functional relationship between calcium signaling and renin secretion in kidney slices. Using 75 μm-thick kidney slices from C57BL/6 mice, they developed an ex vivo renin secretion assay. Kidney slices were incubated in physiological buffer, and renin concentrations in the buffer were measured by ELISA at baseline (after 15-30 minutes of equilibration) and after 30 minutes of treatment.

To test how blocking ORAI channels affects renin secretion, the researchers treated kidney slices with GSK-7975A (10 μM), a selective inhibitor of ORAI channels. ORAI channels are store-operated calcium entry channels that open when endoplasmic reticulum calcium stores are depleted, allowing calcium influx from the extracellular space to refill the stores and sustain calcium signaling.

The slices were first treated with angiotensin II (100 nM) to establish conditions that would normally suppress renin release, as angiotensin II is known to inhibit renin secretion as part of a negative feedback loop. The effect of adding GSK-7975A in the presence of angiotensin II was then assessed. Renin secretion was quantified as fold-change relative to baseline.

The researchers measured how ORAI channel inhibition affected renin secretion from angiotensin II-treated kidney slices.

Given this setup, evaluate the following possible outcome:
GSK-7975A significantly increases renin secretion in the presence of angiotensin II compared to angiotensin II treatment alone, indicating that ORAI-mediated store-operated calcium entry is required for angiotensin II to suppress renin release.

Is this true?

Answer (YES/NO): YES